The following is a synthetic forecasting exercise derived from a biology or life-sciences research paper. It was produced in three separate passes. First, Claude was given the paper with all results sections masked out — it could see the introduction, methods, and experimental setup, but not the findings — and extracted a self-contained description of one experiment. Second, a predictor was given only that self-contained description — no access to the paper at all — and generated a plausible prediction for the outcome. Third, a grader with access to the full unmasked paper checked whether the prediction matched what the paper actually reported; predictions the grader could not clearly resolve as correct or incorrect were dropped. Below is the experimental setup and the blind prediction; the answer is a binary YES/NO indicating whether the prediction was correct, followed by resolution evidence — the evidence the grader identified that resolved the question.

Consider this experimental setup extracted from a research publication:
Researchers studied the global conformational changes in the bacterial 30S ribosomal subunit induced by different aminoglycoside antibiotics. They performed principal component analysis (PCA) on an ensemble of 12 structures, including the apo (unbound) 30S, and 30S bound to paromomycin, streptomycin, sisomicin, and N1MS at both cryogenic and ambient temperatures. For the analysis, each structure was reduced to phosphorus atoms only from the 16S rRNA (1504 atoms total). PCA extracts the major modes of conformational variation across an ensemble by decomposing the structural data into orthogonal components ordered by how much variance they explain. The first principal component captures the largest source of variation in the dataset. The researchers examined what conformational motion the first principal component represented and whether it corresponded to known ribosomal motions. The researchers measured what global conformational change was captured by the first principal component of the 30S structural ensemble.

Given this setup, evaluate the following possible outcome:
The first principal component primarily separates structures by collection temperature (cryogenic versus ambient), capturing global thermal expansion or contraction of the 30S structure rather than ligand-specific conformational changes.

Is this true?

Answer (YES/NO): NO